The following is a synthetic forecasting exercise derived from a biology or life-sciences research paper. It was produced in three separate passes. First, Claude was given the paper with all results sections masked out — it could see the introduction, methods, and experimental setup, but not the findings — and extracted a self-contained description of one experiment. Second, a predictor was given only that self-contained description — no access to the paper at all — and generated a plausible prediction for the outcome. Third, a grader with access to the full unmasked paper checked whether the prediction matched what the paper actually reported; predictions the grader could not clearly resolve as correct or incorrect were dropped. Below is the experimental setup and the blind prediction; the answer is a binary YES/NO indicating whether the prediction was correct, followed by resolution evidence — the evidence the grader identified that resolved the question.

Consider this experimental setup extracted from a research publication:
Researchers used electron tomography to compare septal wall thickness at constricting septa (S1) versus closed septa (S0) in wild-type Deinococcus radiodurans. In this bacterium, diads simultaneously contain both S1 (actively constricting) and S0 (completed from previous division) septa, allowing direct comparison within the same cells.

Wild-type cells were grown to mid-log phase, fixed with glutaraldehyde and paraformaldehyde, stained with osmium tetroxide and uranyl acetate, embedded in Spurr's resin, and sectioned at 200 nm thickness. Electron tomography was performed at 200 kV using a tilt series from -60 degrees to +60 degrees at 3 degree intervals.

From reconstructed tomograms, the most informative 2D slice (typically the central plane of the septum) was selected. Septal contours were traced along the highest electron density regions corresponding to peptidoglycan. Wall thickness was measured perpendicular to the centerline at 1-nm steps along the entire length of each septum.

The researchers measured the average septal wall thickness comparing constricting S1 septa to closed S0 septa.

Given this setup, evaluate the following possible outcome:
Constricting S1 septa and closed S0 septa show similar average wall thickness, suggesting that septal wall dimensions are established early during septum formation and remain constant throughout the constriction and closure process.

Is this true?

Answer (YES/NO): NO